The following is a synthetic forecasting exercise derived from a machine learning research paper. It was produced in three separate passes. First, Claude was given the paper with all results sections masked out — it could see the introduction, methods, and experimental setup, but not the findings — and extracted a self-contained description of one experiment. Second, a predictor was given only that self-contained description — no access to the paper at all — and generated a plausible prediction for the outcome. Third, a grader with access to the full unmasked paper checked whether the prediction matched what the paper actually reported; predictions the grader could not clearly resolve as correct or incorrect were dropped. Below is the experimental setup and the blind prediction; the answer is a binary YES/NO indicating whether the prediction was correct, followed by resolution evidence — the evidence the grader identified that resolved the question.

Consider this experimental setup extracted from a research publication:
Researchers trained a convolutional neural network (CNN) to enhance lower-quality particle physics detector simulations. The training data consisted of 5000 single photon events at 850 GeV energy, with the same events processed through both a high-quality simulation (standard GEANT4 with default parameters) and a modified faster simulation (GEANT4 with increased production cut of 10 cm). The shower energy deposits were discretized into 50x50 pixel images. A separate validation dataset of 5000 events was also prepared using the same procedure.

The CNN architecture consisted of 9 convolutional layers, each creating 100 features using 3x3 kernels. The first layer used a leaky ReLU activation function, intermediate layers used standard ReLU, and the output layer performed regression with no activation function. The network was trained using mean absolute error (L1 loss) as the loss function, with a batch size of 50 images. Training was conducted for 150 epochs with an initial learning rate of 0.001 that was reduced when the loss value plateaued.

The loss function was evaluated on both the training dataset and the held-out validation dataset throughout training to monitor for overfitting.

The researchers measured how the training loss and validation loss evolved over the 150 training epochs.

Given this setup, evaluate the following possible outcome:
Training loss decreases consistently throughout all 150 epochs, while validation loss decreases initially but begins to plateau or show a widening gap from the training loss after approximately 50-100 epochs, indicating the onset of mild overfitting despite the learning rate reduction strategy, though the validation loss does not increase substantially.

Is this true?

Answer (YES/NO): NO